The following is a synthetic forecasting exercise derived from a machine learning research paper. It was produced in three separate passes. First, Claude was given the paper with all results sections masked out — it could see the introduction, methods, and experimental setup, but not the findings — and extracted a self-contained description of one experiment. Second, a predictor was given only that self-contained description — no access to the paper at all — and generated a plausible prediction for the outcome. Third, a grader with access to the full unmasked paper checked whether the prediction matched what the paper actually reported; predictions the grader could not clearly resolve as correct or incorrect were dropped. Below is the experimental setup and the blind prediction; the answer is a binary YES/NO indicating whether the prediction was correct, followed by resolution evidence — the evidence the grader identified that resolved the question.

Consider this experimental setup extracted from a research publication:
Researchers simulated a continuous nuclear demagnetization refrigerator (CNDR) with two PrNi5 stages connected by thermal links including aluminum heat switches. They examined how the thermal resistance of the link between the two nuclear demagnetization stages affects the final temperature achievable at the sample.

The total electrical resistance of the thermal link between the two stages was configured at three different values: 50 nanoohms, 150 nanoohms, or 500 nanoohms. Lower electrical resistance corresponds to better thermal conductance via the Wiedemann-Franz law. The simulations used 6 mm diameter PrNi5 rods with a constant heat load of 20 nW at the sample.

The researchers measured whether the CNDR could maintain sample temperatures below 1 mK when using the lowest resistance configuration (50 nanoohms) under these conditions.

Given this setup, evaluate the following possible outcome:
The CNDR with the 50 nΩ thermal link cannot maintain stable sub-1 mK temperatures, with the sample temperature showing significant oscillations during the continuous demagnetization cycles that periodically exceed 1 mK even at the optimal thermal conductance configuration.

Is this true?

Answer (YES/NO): NO